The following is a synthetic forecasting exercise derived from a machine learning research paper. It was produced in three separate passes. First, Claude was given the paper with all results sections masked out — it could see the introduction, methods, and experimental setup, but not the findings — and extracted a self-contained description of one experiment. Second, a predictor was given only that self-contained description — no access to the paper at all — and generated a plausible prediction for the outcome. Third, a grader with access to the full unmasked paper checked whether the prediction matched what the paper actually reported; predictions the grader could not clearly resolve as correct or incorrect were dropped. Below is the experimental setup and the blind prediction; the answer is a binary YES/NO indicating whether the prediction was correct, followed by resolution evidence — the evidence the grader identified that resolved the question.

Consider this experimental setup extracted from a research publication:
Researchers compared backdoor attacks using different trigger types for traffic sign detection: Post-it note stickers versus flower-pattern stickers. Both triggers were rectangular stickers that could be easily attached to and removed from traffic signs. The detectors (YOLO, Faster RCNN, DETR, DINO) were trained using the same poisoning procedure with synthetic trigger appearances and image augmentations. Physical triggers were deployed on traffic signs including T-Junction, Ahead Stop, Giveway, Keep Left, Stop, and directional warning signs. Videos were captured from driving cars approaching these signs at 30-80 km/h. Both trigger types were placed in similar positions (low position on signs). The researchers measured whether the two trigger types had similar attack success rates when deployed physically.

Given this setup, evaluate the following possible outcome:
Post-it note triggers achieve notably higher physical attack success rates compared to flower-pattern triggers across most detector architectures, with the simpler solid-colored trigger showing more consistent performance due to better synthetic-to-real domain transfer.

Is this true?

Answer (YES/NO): NO